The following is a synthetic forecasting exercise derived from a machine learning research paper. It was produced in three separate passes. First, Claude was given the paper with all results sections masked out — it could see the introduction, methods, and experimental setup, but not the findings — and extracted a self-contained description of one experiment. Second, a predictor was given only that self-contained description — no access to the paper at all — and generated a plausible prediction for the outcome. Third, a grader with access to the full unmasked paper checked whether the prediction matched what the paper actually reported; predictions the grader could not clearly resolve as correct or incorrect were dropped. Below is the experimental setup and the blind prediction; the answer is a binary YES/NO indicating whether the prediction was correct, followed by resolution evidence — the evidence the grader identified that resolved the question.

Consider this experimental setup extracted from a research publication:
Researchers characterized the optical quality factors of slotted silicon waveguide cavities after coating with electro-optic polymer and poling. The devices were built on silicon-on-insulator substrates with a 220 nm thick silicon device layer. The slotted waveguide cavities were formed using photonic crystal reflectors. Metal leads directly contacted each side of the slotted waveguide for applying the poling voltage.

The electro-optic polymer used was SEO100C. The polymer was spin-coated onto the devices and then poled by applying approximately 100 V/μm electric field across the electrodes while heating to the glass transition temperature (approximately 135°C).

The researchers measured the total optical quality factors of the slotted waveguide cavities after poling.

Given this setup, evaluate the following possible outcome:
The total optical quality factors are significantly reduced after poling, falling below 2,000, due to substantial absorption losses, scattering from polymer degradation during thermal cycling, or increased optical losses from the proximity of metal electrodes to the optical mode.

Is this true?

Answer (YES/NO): NO